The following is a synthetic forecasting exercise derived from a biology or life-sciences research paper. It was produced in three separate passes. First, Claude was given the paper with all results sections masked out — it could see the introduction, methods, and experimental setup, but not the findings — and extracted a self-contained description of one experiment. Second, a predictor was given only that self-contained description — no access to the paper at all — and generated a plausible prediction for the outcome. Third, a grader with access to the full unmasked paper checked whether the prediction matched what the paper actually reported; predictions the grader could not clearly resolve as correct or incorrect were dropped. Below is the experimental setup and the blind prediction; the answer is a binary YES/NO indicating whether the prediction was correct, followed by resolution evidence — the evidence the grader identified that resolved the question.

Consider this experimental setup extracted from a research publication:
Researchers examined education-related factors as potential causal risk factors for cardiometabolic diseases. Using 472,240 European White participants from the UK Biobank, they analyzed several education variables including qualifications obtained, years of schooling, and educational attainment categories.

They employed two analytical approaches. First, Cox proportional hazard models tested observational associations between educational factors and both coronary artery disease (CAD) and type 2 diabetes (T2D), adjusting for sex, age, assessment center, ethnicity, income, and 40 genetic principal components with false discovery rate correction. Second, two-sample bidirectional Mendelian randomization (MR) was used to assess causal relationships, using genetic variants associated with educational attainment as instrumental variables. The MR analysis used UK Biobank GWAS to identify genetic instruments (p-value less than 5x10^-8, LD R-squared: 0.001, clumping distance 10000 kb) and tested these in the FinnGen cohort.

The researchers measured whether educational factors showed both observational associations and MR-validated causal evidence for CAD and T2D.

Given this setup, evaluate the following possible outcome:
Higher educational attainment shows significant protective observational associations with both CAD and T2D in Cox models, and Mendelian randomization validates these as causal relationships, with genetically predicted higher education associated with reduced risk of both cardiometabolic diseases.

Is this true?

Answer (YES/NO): YES